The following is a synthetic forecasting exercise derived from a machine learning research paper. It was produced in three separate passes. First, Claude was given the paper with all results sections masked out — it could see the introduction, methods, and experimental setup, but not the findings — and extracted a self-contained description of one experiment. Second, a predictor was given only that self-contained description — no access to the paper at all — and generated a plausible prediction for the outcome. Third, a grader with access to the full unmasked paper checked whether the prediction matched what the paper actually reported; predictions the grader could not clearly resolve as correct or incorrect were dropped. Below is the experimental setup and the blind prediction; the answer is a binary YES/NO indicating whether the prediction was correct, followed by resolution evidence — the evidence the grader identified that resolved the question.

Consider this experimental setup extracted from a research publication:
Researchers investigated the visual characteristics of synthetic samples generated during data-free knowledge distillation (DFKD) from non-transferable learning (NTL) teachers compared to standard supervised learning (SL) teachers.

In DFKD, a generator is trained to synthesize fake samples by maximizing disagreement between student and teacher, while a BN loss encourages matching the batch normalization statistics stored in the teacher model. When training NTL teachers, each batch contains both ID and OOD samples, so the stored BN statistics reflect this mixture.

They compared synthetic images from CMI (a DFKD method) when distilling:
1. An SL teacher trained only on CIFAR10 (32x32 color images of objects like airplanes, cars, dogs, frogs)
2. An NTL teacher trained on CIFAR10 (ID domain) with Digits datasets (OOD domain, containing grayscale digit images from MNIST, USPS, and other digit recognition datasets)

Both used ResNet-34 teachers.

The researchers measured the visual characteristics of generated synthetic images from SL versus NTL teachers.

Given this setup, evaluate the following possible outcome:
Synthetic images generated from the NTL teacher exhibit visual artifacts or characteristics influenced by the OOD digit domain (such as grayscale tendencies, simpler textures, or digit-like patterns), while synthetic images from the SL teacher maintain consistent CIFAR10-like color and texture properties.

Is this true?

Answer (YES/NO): YES